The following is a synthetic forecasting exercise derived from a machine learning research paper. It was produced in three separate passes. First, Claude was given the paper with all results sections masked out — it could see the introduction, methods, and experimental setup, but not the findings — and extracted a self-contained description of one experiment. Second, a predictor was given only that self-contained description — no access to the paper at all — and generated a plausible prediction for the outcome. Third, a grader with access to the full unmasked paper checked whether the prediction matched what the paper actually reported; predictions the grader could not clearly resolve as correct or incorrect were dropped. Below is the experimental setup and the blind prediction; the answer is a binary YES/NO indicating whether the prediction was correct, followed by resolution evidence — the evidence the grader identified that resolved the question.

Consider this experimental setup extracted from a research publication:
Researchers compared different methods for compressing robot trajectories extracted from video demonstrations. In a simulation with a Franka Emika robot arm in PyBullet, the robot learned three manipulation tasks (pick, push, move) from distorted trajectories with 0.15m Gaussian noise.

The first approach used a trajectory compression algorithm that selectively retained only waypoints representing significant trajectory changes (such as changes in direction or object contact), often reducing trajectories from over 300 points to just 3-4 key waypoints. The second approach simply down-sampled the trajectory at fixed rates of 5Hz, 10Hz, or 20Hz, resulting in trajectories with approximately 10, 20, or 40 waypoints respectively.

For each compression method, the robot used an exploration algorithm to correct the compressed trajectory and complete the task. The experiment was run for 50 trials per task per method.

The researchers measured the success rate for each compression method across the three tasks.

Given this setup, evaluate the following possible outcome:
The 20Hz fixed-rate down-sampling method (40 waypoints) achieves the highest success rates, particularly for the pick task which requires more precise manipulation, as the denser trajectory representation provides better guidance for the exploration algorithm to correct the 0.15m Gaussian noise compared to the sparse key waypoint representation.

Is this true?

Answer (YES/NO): NO